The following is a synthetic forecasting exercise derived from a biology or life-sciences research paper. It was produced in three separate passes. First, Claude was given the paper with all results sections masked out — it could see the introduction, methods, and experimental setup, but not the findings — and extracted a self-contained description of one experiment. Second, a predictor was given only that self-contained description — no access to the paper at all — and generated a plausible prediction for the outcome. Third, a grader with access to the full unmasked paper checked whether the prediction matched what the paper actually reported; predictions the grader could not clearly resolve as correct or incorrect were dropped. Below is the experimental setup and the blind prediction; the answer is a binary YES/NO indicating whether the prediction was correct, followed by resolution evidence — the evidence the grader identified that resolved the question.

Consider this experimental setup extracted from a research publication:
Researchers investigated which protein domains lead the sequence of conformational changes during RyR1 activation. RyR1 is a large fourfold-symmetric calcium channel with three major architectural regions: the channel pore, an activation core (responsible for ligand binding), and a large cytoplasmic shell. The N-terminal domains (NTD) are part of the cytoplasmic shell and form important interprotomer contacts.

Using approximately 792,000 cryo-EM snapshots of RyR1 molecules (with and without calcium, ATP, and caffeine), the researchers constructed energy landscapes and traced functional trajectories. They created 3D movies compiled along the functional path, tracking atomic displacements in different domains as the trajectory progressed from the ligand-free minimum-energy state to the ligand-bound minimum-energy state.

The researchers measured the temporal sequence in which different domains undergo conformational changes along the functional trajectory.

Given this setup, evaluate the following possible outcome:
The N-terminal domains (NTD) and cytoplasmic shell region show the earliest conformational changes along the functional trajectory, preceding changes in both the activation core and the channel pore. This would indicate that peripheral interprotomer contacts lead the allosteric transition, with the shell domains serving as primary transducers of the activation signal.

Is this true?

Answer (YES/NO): NO